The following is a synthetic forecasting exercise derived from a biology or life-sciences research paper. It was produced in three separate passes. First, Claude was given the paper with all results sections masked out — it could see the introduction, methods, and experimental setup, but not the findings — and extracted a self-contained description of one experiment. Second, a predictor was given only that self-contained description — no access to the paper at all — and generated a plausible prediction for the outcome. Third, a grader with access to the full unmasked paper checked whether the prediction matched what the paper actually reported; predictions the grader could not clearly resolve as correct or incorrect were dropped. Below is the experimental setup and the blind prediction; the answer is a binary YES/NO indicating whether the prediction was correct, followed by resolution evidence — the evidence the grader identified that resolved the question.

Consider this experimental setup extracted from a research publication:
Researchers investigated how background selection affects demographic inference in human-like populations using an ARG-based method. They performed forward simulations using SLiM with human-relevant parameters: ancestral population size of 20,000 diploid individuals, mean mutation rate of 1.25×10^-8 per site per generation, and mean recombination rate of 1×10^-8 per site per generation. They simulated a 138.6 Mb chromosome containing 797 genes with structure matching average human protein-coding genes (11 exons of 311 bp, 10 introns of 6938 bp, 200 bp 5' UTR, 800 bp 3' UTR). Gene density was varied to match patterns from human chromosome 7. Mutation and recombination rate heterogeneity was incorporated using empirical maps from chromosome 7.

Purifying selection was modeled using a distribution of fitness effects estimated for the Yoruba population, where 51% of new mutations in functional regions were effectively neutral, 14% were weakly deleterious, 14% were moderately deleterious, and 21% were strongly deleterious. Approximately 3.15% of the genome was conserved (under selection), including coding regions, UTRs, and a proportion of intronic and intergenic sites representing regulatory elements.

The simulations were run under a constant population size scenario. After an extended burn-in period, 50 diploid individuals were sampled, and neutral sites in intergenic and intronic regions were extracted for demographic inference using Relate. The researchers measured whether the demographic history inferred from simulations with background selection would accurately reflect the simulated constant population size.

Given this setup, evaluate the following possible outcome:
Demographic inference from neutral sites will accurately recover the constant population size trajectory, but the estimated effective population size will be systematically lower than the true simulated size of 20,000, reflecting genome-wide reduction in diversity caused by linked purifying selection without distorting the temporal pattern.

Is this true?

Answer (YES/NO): YES